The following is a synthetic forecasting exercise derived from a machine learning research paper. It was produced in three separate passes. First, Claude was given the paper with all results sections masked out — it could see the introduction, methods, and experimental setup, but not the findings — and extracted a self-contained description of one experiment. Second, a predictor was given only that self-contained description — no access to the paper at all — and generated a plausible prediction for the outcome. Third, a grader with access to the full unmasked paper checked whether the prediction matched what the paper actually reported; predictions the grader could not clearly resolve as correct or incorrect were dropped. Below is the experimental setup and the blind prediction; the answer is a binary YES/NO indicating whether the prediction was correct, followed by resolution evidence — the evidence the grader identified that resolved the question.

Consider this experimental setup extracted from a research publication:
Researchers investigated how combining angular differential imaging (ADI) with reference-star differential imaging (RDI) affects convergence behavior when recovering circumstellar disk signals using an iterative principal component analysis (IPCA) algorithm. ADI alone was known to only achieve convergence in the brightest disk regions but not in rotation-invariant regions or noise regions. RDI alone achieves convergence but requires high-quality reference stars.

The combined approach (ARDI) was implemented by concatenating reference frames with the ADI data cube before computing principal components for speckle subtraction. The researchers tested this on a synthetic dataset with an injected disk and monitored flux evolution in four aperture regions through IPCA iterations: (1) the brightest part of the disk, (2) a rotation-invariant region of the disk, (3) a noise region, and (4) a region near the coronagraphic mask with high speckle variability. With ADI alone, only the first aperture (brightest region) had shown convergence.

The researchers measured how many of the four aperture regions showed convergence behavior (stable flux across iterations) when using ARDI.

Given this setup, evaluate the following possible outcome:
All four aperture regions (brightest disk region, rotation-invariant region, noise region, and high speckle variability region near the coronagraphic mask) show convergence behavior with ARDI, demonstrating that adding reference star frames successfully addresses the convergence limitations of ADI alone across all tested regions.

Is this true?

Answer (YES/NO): NO